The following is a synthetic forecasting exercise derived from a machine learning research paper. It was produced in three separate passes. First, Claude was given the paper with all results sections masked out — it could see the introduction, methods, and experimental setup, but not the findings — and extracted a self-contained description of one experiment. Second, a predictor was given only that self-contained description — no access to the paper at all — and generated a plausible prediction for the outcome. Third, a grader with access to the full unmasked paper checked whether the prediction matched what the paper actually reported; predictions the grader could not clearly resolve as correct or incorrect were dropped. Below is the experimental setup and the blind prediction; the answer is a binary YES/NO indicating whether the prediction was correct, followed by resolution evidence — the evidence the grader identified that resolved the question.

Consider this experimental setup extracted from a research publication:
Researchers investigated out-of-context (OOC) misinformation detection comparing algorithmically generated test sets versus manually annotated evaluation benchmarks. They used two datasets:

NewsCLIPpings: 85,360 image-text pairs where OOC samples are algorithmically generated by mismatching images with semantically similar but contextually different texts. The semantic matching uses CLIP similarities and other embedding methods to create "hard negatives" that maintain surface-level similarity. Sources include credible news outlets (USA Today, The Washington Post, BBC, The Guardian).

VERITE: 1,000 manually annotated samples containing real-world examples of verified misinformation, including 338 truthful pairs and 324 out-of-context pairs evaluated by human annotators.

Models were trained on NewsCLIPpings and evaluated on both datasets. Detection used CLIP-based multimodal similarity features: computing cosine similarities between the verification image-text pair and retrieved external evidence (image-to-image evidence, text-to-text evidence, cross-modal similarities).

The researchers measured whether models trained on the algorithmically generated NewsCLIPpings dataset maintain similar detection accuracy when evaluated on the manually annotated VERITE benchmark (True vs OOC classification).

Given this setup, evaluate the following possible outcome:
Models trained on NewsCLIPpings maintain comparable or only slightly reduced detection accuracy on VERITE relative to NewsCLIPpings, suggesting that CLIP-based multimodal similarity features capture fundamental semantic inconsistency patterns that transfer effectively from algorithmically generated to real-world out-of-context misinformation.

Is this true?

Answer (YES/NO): NO